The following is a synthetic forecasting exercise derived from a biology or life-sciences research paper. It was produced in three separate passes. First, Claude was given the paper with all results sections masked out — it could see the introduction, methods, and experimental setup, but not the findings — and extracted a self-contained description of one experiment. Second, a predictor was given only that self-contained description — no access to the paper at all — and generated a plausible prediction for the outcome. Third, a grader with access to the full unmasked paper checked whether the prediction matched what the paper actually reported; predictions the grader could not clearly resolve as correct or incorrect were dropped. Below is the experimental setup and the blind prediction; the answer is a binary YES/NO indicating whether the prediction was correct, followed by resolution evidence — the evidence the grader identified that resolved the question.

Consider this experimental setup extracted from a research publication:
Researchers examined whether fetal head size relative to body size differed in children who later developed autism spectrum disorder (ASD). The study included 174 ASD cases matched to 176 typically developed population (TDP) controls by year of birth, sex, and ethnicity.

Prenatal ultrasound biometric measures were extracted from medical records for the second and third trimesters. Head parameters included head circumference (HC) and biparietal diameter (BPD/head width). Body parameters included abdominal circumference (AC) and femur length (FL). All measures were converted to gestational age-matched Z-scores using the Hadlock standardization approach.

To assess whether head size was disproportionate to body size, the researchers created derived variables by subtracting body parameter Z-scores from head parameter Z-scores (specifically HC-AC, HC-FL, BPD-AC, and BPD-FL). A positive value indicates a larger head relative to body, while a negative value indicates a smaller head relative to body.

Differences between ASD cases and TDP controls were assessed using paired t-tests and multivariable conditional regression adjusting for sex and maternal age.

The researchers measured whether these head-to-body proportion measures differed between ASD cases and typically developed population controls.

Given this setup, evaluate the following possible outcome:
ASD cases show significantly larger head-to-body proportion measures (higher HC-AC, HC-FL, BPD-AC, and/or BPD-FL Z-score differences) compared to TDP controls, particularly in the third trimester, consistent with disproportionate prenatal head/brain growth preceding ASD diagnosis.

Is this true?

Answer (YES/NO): NO